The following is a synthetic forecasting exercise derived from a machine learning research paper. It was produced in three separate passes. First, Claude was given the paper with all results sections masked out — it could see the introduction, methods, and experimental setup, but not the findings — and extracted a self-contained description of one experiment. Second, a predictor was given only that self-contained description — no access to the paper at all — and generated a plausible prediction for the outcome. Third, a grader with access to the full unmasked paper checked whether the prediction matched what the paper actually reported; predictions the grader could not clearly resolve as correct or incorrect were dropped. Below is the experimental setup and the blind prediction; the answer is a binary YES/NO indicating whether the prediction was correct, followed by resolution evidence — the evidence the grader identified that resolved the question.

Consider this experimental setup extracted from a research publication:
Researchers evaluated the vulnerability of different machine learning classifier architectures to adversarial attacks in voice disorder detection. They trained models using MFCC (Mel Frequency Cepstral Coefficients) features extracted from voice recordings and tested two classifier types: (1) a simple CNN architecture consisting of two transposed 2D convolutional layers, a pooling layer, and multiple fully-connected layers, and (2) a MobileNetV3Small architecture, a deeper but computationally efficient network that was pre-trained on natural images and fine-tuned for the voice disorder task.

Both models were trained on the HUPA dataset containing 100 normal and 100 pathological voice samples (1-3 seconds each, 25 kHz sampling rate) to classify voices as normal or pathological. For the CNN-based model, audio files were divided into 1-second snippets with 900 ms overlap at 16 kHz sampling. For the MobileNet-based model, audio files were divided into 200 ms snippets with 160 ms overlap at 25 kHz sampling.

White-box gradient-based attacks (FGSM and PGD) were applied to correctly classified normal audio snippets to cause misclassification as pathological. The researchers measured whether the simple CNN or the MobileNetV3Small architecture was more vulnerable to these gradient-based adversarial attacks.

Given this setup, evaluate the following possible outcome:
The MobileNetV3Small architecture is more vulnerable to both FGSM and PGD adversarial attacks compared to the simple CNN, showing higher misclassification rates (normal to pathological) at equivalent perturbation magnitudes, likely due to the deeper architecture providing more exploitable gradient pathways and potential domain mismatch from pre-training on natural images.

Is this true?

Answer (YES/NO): YES